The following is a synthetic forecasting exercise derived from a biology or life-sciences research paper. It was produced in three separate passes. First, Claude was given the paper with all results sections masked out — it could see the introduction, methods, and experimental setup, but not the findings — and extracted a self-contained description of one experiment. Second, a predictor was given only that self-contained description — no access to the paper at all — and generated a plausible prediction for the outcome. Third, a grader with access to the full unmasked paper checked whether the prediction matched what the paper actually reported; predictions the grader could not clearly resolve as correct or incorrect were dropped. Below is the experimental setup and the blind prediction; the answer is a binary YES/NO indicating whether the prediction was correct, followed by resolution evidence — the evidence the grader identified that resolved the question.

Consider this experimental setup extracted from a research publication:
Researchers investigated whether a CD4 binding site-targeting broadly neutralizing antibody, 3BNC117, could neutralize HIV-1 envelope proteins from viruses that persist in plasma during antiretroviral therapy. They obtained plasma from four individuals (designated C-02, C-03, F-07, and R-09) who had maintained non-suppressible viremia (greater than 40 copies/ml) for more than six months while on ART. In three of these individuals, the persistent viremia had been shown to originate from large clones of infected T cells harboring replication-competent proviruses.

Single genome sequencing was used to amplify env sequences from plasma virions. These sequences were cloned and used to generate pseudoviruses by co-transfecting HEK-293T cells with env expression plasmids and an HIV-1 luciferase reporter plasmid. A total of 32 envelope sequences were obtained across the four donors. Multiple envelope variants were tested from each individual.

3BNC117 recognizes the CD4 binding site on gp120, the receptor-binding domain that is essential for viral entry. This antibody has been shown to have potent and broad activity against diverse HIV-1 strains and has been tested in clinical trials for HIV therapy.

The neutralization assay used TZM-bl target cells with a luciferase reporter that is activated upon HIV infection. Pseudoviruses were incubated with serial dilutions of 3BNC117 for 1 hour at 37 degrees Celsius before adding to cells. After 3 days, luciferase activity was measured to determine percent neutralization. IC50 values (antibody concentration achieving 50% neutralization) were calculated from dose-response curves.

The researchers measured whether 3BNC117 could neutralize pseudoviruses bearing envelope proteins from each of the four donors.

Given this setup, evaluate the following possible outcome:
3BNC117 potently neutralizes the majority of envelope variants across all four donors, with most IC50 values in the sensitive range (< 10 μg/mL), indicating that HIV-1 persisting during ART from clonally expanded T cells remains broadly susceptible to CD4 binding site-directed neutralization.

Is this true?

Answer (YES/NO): YES